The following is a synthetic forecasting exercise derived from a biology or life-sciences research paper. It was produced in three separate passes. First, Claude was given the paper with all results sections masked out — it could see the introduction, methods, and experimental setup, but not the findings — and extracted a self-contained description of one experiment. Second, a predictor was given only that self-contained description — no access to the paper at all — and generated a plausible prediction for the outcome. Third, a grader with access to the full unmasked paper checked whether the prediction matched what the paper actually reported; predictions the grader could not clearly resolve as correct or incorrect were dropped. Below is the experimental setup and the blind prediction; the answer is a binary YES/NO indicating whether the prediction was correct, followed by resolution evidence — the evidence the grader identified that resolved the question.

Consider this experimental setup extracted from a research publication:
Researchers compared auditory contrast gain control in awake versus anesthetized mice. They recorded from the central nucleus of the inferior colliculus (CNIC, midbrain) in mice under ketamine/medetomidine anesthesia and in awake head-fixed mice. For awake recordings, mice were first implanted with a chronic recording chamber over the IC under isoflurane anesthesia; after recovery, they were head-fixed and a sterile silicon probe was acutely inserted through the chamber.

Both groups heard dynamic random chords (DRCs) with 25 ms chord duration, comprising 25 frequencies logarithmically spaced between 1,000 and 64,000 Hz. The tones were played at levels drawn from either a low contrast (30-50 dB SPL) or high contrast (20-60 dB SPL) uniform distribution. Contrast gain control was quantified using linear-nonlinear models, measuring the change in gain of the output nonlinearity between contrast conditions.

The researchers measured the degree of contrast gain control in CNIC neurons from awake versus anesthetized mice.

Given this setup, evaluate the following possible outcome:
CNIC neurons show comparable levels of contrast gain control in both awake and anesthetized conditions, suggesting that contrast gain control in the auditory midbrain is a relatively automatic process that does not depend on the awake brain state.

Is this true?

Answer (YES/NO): YES